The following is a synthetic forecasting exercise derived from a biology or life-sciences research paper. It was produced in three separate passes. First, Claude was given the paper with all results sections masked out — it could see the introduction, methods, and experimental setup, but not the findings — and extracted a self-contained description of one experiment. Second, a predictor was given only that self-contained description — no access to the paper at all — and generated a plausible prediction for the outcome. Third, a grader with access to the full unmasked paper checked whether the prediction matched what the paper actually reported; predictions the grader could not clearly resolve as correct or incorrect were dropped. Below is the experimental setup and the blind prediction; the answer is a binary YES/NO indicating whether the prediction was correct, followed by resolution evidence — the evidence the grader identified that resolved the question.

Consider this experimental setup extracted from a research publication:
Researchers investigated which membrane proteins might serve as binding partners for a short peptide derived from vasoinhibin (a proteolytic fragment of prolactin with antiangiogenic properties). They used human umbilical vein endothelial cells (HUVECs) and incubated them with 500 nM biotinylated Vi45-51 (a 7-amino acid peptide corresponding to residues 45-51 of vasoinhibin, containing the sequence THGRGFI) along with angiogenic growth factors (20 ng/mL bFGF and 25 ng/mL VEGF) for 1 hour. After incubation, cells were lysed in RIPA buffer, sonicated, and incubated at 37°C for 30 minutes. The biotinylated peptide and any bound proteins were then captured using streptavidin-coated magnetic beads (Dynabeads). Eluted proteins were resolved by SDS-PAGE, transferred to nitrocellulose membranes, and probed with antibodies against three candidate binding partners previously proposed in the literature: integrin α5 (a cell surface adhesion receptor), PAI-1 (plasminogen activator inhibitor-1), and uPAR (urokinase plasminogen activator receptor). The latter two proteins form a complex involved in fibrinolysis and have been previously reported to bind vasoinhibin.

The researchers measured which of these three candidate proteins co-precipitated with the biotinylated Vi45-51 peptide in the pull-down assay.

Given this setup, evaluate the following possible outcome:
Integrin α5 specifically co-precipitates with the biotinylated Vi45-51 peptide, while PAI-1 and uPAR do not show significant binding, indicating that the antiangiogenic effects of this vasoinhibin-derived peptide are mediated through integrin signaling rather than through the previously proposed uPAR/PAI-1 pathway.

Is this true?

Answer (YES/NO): YES